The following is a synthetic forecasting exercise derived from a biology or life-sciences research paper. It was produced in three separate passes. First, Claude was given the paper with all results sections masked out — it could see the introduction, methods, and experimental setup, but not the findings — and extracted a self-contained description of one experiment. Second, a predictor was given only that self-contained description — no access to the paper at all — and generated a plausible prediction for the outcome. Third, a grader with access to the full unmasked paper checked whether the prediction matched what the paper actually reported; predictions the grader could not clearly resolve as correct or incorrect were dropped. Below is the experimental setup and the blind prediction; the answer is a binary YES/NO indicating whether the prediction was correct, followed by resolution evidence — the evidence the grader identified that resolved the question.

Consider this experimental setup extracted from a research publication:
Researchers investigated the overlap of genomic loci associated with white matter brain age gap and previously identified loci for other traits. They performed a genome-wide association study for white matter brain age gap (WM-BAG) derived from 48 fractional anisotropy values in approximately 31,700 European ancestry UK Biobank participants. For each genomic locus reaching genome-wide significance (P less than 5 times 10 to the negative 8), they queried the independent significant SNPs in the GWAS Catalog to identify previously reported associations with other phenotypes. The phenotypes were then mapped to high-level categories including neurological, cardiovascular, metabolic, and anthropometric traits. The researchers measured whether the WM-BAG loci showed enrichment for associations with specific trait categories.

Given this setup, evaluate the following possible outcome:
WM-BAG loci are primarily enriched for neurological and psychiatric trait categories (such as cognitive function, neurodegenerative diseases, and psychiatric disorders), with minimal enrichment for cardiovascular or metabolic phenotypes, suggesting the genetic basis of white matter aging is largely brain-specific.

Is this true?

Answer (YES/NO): NO